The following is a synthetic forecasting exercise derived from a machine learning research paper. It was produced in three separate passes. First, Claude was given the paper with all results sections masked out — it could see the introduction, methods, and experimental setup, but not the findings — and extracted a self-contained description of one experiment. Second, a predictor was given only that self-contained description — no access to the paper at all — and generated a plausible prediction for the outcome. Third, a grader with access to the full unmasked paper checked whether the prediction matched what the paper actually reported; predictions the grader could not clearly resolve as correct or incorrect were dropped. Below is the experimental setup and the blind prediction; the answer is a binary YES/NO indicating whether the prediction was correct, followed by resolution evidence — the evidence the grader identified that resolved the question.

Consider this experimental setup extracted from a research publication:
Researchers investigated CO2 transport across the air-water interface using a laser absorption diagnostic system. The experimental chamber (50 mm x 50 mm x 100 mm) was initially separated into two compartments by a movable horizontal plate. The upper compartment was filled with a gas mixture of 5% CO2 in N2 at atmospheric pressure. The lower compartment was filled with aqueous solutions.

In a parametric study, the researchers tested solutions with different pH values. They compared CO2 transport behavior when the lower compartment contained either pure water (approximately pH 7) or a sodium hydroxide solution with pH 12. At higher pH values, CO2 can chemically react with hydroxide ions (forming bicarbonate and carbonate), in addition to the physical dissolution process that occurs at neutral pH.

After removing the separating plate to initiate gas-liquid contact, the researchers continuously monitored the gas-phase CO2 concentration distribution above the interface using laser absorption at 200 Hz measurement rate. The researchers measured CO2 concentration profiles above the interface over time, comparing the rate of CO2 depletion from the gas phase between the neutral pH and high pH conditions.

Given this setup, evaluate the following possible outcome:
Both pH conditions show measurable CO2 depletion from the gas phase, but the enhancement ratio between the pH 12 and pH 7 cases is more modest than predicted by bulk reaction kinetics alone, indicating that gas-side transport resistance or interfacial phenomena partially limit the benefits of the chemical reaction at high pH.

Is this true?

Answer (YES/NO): YES